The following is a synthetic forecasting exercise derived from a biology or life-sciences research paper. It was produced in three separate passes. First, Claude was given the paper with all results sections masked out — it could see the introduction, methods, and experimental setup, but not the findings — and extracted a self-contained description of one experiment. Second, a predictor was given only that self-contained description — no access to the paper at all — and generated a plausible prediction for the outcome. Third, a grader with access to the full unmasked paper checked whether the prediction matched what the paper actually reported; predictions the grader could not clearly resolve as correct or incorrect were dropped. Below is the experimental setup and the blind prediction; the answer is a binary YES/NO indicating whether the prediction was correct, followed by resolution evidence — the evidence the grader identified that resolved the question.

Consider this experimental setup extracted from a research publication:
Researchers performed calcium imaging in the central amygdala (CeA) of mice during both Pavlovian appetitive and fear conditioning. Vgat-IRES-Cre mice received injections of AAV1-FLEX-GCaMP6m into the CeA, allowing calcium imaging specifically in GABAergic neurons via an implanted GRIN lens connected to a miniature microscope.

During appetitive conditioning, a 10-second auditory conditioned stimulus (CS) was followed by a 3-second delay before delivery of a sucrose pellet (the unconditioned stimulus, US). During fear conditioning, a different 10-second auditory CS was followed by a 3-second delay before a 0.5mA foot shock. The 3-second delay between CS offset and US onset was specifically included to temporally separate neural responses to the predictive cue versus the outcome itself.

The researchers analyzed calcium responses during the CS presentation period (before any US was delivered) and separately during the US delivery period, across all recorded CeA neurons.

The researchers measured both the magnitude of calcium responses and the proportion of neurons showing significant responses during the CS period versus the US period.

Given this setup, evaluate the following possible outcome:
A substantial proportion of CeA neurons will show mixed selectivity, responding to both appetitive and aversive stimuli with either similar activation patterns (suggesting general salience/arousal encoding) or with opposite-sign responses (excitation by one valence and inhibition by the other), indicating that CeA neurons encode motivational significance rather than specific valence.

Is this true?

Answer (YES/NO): NO